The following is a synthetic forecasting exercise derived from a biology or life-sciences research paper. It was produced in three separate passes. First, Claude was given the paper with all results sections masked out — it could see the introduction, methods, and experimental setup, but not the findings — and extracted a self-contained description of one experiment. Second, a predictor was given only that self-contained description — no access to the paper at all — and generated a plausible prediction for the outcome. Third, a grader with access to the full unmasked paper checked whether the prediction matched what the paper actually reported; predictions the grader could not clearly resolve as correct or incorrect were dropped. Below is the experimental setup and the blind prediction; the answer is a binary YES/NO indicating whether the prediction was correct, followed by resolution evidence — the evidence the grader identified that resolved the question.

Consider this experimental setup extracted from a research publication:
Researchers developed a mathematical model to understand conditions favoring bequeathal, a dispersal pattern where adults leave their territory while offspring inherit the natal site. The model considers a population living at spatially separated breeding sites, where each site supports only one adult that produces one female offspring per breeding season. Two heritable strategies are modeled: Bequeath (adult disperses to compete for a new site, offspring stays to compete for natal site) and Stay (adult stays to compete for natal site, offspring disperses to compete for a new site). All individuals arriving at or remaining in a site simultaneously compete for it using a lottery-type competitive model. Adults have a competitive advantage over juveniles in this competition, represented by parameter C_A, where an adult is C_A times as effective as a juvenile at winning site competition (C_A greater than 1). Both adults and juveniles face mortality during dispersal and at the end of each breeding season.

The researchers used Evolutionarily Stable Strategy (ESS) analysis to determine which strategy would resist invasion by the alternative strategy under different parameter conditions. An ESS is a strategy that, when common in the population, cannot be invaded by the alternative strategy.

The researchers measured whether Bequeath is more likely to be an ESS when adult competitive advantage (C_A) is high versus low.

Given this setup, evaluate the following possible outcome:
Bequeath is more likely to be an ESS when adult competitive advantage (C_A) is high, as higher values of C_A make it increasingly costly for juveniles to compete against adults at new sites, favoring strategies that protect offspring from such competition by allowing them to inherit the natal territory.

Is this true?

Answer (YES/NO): YES